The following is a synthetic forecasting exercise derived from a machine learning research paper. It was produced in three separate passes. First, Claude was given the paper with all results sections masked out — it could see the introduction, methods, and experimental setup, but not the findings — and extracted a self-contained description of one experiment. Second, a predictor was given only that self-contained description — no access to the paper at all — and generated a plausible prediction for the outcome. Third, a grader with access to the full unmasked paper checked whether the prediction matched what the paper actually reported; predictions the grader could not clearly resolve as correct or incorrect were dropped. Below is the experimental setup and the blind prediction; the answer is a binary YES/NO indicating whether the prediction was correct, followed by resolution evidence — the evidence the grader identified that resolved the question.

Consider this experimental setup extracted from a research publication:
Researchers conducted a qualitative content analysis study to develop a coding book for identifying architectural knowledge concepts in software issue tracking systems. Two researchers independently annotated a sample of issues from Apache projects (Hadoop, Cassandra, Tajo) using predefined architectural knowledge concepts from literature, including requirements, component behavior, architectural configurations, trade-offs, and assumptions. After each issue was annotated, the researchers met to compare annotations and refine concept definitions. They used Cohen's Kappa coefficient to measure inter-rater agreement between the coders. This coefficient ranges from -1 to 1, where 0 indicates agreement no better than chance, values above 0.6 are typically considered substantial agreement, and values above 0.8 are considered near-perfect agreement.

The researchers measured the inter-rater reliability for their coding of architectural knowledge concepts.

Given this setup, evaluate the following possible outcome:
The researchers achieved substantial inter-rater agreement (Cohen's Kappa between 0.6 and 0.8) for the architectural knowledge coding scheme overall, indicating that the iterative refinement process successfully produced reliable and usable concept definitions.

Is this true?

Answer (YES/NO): YES